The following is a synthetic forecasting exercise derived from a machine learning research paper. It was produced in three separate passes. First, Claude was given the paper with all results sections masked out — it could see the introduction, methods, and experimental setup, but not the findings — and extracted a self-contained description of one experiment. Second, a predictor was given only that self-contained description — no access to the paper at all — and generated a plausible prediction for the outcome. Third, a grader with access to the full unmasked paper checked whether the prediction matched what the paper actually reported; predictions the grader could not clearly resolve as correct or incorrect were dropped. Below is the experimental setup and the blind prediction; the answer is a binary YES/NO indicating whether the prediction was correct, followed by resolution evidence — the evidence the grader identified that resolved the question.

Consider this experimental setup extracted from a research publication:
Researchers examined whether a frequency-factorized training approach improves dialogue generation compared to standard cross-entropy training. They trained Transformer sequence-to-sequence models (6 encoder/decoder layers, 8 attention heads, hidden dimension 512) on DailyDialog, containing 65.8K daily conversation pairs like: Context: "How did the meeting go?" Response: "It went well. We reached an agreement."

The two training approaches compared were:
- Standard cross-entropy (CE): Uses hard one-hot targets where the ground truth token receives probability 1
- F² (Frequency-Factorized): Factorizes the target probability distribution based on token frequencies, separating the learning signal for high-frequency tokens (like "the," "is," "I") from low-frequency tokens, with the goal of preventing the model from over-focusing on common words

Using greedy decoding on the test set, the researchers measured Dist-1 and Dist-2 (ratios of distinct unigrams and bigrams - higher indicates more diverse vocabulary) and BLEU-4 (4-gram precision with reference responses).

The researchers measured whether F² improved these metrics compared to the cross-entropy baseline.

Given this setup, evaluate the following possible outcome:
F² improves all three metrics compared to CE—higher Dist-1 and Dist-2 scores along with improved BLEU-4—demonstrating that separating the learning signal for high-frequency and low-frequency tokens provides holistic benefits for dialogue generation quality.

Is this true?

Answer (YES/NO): NO